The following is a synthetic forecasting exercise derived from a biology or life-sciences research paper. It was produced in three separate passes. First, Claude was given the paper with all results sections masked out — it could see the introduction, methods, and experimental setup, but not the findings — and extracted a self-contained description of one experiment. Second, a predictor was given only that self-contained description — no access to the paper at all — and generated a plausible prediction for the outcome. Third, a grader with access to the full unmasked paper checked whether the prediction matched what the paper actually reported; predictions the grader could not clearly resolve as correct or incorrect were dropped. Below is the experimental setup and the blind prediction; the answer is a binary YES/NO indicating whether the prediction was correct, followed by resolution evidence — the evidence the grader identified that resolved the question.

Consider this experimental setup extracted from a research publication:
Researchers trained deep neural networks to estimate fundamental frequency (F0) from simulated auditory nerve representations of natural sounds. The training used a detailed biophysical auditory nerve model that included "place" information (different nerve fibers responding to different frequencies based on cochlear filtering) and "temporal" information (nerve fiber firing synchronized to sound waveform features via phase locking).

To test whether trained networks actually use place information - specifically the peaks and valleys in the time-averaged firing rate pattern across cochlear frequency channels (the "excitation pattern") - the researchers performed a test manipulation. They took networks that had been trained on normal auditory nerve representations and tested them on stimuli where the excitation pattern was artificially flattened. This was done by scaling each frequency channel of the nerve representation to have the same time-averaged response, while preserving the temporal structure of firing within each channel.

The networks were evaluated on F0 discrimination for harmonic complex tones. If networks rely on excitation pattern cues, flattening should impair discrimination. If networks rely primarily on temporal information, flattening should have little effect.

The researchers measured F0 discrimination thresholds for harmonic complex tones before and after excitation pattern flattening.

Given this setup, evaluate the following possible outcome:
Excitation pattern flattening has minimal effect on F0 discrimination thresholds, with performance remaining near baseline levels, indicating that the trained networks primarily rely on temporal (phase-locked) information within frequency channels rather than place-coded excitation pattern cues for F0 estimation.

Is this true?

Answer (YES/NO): YES